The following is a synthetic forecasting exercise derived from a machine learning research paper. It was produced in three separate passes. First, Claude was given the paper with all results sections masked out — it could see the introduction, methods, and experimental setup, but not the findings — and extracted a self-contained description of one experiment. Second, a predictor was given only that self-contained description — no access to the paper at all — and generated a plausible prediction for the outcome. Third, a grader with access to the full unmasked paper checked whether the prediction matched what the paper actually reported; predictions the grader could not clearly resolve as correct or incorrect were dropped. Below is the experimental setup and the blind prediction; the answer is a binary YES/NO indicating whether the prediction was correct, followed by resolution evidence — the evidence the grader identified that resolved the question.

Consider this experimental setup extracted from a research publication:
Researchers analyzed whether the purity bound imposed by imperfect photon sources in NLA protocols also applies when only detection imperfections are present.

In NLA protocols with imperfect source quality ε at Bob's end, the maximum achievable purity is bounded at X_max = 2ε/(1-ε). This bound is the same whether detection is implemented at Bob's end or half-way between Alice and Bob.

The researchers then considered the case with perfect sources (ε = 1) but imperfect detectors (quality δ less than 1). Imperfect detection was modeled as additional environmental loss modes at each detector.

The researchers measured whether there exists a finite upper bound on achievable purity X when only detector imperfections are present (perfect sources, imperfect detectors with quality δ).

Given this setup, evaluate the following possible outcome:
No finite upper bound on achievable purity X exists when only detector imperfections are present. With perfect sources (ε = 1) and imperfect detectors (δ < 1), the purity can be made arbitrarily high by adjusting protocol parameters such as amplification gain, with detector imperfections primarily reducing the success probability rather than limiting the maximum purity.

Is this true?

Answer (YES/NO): YES